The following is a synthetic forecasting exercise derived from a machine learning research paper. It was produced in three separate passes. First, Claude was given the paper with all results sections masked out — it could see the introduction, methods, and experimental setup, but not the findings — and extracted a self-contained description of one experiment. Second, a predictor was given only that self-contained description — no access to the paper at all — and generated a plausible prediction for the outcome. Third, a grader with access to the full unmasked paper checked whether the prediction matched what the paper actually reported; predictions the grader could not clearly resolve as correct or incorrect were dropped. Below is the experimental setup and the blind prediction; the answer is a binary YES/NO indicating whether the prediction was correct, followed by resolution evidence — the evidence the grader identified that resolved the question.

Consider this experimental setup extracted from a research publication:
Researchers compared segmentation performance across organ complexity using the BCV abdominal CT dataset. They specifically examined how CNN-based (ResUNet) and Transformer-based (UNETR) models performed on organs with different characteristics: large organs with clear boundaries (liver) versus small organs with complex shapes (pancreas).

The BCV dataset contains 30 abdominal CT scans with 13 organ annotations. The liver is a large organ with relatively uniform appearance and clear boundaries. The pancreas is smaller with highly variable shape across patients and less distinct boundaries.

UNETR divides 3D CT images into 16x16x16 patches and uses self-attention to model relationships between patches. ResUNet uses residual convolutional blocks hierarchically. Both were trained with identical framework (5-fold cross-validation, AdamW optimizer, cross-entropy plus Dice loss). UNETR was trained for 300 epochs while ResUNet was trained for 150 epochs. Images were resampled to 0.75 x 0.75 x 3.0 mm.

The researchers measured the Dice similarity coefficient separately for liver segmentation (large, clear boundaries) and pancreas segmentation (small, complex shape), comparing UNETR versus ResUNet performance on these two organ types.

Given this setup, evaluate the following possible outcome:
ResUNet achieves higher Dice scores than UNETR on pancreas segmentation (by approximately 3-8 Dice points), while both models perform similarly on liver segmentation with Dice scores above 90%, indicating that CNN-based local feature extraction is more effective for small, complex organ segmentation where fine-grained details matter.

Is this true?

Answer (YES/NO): NO